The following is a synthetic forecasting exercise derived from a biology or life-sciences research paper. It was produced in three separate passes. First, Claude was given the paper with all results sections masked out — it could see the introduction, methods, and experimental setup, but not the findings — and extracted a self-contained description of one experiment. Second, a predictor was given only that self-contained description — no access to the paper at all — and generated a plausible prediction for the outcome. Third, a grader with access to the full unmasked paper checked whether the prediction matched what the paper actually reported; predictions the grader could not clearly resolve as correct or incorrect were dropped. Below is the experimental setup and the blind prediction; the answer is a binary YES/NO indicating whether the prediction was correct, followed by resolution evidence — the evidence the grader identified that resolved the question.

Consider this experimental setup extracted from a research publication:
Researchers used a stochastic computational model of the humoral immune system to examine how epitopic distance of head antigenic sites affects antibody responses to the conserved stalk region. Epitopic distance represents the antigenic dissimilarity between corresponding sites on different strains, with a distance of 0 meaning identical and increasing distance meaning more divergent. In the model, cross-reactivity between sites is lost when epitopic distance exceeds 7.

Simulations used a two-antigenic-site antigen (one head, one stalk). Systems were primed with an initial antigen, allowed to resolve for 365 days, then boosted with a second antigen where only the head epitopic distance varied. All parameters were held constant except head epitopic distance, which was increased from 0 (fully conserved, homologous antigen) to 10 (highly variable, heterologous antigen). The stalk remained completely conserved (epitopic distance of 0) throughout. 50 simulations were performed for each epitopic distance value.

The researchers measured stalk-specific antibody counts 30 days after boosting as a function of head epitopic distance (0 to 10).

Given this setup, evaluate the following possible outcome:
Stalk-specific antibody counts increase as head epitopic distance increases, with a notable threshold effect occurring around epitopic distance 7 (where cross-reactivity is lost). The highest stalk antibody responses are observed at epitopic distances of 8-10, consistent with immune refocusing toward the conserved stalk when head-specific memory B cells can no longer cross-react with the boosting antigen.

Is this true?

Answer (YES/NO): NO